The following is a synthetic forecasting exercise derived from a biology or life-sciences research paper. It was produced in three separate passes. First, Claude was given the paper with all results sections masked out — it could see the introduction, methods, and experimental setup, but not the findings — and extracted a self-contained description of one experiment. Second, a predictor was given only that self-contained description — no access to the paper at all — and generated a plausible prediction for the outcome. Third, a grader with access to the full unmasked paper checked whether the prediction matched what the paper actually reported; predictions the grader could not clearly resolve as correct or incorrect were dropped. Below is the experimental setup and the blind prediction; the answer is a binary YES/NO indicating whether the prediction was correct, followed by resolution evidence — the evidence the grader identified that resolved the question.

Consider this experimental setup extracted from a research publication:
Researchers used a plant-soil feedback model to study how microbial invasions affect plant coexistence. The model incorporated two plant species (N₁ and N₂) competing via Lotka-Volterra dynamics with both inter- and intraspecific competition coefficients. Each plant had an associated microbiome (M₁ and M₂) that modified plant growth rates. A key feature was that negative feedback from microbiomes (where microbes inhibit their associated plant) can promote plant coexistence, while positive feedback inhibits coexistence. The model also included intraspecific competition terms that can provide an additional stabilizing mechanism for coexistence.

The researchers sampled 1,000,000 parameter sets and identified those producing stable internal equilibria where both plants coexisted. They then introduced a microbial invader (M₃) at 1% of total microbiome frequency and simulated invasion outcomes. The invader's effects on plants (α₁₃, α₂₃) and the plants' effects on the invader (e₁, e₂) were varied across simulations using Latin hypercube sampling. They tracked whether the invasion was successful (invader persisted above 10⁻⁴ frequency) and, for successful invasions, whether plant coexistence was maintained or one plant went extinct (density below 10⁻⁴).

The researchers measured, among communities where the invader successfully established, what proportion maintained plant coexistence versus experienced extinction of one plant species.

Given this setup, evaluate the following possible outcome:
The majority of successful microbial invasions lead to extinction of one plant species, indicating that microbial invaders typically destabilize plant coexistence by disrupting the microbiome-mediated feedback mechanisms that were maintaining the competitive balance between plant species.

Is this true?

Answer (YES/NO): YES